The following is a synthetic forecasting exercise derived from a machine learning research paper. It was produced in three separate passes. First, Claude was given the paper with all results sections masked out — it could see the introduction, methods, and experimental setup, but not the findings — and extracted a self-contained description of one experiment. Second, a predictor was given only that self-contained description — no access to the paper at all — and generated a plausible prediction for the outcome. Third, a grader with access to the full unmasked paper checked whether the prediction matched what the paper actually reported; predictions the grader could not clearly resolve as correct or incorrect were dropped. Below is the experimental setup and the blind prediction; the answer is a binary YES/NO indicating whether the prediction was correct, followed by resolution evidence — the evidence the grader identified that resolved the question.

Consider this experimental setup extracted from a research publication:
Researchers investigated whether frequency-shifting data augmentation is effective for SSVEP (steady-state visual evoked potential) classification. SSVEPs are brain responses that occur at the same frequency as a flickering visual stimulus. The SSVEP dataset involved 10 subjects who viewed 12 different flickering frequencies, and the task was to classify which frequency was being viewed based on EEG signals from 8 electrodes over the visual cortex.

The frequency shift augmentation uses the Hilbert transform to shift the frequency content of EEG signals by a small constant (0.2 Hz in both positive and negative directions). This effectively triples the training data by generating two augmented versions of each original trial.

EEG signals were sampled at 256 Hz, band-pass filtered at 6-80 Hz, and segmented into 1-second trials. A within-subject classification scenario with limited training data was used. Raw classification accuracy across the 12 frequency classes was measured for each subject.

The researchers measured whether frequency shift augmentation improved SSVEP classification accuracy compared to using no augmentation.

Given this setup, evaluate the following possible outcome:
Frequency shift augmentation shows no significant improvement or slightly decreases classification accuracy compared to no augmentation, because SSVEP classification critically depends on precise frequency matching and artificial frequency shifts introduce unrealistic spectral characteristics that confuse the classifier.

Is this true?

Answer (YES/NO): YES